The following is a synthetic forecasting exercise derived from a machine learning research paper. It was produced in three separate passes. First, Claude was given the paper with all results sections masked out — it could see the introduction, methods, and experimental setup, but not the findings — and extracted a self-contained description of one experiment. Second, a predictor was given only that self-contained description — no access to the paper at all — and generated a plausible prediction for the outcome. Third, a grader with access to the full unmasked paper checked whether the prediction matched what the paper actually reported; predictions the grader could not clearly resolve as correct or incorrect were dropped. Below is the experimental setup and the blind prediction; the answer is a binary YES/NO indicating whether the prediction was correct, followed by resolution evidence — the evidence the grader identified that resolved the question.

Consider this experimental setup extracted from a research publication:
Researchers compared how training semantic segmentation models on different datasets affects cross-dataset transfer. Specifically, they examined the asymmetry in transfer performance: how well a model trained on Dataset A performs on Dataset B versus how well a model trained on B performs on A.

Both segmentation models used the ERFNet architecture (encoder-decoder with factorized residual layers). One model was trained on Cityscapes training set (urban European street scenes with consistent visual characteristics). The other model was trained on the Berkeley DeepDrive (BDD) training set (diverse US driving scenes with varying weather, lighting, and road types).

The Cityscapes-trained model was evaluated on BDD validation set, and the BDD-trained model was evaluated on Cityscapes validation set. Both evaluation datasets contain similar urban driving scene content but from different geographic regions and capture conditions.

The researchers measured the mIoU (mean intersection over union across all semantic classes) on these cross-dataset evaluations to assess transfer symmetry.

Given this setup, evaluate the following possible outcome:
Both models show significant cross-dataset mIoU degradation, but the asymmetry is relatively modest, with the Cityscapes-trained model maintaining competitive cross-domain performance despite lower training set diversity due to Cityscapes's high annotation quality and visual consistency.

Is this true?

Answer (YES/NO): NO